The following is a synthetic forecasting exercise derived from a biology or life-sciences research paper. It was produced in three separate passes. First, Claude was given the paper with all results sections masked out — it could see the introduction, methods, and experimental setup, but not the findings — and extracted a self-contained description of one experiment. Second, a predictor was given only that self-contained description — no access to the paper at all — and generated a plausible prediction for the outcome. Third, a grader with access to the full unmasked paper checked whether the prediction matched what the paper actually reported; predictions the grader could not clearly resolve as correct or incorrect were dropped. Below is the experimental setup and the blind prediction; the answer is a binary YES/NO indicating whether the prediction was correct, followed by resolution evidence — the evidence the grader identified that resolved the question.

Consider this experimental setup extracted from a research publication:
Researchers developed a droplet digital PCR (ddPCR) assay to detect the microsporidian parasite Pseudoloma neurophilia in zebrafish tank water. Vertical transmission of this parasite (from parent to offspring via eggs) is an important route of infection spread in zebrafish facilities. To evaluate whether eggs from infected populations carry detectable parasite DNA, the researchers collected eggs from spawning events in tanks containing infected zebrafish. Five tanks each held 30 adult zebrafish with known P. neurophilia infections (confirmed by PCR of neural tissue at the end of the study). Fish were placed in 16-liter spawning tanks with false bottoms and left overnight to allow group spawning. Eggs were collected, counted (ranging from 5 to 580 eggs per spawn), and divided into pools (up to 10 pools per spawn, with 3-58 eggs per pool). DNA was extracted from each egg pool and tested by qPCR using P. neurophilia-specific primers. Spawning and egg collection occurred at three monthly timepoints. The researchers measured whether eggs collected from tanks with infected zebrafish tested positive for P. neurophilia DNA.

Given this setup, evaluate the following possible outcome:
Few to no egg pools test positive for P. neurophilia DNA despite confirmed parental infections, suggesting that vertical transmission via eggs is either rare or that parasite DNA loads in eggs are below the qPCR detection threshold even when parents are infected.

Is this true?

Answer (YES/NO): YES